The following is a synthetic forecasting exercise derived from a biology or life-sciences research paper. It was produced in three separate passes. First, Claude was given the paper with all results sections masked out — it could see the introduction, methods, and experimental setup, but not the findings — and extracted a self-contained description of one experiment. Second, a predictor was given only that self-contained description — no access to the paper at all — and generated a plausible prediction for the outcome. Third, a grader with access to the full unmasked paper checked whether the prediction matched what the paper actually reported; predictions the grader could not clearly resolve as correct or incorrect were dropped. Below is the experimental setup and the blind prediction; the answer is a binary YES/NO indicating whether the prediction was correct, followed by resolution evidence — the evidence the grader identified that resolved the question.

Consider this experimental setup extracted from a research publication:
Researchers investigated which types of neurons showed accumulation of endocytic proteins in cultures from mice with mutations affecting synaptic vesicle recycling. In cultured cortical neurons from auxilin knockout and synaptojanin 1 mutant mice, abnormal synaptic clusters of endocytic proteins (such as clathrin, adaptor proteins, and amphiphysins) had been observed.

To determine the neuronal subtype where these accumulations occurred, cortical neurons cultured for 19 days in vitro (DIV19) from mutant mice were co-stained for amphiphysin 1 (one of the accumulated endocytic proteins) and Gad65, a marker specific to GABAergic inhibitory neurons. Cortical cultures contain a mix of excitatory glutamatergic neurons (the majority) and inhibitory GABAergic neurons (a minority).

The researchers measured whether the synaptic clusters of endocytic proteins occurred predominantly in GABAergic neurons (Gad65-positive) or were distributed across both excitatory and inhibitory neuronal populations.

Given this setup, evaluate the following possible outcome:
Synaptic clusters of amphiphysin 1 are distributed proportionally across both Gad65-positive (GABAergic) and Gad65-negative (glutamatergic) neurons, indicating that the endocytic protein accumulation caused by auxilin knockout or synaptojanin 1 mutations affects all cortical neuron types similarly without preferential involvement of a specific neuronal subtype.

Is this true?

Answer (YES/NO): NO